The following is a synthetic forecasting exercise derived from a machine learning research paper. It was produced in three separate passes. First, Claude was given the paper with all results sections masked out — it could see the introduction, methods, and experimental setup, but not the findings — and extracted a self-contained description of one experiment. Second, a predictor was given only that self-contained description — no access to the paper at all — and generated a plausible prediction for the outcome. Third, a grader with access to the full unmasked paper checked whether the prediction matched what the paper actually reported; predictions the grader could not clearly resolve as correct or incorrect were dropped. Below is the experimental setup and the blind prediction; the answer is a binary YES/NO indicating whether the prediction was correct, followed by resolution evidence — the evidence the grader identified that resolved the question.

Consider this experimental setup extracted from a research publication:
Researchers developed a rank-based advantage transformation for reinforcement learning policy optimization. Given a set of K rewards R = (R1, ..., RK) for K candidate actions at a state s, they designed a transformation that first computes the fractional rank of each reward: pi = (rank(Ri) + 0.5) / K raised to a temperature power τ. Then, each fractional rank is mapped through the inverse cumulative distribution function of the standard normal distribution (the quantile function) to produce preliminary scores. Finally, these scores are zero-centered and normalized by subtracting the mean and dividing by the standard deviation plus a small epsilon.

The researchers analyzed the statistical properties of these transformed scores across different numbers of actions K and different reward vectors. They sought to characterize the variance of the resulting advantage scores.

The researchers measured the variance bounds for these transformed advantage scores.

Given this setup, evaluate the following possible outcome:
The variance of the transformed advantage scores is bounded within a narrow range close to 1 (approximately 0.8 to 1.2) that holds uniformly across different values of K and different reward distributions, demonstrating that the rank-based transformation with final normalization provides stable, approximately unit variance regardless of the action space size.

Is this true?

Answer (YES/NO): NO